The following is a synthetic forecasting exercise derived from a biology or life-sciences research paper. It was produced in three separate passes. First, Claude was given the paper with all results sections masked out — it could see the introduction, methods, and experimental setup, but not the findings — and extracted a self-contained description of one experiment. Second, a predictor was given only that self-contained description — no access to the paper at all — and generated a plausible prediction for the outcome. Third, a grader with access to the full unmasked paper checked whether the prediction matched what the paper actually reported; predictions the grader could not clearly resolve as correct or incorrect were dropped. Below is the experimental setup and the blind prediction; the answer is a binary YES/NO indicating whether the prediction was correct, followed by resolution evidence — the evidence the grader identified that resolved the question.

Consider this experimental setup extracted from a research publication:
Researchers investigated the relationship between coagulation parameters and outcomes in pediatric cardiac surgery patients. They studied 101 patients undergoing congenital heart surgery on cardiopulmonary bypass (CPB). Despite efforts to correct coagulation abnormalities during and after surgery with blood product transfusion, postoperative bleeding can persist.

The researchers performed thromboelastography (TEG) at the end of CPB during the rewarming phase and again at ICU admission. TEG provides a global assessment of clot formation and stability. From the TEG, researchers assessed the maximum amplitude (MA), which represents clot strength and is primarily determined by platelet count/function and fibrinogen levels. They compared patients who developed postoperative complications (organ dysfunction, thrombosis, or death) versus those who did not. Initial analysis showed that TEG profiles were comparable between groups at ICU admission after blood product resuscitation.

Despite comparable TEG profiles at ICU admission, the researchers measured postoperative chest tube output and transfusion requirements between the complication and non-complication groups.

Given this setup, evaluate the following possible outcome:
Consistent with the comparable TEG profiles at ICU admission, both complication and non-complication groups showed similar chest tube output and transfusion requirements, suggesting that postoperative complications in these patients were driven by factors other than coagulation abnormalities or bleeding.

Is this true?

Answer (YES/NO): NO